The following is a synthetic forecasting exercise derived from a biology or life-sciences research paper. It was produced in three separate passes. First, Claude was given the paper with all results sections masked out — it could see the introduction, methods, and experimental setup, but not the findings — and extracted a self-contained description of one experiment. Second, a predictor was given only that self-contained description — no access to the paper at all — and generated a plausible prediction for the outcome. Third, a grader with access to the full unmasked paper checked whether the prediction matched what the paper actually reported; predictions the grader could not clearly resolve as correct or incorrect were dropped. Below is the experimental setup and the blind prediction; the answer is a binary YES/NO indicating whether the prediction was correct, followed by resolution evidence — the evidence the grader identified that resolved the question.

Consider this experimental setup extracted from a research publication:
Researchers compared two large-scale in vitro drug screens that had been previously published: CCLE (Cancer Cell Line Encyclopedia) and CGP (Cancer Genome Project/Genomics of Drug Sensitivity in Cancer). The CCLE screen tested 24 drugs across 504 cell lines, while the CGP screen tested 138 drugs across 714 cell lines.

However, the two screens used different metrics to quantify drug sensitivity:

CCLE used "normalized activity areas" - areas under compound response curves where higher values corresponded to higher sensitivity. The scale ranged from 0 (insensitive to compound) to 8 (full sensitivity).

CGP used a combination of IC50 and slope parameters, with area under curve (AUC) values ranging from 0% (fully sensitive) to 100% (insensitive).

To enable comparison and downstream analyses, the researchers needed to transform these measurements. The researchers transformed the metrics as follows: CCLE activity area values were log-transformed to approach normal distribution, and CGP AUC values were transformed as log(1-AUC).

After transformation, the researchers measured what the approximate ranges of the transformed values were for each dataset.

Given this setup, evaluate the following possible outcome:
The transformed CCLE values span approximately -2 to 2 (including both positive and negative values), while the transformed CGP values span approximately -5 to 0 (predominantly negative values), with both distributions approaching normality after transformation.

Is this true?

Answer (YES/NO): NO